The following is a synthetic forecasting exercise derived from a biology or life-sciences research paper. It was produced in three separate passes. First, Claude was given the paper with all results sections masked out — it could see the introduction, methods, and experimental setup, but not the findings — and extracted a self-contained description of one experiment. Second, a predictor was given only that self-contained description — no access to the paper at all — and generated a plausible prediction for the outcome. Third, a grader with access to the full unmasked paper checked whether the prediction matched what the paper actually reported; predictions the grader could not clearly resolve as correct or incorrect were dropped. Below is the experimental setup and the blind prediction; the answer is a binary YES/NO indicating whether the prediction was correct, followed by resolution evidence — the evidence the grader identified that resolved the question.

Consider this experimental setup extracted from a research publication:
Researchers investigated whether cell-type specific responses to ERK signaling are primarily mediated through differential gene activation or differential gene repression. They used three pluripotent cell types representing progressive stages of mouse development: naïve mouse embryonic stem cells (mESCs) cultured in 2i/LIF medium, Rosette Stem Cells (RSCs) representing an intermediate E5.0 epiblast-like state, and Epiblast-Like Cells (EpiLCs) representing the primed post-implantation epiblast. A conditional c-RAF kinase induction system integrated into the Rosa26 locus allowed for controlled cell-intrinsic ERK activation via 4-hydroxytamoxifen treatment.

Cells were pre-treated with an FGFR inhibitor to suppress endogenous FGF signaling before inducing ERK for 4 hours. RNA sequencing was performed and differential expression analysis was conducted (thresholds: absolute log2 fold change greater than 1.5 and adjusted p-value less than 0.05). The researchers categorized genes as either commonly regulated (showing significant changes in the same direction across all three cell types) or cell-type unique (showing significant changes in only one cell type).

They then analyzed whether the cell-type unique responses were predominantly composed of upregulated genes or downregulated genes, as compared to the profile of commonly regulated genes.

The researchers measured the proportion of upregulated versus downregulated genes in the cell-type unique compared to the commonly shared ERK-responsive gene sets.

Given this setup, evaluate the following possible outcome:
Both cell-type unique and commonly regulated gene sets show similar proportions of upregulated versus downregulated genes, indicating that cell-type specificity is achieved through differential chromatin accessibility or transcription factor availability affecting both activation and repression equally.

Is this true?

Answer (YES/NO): NO